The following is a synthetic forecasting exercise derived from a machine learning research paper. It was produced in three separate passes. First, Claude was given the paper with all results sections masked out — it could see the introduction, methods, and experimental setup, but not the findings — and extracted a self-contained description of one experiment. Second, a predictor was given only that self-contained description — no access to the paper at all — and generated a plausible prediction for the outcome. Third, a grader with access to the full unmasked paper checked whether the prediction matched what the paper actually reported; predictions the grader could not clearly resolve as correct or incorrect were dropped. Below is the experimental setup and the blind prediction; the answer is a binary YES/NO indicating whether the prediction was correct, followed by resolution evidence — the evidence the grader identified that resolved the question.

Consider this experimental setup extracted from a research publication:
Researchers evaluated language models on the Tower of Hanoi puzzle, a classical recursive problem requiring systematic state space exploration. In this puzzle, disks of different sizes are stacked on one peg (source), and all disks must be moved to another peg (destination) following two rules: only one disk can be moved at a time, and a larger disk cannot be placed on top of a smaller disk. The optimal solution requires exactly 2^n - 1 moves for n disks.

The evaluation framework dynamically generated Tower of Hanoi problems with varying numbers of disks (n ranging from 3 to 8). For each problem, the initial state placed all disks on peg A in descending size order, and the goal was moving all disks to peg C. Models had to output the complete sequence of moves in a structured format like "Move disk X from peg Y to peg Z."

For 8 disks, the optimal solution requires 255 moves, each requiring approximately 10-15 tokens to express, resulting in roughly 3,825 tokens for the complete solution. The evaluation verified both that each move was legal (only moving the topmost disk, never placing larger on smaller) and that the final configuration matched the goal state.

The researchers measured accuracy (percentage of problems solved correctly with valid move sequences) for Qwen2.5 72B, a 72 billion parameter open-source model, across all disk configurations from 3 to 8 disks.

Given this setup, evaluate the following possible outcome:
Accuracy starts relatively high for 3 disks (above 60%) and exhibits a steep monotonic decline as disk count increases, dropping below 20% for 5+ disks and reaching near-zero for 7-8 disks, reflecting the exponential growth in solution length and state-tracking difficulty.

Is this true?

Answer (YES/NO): NO